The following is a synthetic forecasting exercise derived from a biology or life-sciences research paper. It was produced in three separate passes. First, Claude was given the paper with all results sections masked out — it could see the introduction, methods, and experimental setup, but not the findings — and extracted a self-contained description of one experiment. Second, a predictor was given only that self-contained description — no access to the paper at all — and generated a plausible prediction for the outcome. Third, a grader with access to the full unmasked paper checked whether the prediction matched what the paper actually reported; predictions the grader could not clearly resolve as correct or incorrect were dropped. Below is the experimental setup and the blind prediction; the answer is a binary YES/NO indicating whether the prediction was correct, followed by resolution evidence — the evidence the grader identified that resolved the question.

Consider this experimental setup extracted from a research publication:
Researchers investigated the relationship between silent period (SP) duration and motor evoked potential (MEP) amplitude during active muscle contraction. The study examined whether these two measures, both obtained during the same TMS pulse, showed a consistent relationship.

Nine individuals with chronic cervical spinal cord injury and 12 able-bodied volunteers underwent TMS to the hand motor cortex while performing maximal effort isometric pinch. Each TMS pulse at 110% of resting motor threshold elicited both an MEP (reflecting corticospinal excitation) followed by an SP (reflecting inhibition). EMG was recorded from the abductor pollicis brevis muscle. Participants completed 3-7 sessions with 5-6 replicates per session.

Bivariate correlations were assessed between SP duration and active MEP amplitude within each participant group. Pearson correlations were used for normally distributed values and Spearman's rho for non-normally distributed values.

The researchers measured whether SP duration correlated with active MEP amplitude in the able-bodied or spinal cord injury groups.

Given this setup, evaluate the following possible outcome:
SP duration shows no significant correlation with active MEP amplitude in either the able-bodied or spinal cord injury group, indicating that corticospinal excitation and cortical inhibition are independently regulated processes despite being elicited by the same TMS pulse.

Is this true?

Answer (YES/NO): NO